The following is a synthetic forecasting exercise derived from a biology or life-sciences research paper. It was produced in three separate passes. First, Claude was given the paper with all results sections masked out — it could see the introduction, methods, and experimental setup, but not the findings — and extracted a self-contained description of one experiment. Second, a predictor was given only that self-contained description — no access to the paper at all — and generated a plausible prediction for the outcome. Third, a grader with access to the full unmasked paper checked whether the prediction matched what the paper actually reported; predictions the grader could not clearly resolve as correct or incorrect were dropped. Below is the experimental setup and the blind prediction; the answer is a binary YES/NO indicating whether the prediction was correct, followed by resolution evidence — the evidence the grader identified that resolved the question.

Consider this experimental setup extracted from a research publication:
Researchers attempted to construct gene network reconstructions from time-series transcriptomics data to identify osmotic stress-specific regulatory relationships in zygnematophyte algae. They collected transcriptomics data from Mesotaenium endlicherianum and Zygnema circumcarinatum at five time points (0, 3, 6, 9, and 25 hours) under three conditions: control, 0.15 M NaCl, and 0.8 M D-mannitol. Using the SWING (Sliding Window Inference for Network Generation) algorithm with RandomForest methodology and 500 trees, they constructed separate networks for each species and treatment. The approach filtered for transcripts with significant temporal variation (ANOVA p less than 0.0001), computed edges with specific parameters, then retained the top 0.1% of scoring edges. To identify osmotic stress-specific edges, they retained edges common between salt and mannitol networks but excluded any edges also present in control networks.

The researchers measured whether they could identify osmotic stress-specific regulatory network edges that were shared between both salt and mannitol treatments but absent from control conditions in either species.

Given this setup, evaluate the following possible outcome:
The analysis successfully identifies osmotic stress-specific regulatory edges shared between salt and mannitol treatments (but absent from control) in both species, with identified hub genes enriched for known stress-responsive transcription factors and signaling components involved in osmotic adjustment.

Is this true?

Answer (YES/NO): NO